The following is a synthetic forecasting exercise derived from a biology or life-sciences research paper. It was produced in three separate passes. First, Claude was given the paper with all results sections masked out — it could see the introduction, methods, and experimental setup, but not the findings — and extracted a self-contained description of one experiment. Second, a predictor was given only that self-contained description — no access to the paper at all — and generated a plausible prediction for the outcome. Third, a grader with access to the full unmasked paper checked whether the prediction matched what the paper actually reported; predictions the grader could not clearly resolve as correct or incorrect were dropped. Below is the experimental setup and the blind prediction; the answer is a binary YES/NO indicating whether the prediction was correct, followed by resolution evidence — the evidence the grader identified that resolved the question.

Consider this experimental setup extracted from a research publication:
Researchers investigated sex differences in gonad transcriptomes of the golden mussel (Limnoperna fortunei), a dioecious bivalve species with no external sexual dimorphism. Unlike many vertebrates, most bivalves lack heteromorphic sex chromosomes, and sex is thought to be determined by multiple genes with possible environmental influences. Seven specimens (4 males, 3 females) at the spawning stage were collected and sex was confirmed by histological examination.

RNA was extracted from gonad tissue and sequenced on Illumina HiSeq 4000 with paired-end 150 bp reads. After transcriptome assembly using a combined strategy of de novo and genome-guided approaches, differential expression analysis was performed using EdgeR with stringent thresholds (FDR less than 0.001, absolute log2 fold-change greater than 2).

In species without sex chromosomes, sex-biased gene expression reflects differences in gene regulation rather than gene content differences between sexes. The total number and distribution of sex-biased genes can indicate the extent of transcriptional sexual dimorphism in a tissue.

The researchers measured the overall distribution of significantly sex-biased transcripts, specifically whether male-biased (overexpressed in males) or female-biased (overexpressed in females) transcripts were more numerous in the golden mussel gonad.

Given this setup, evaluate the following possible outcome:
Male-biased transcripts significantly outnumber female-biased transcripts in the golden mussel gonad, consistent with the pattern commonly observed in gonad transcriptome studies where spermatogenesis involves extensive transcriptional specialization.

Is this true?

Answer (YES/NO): YES